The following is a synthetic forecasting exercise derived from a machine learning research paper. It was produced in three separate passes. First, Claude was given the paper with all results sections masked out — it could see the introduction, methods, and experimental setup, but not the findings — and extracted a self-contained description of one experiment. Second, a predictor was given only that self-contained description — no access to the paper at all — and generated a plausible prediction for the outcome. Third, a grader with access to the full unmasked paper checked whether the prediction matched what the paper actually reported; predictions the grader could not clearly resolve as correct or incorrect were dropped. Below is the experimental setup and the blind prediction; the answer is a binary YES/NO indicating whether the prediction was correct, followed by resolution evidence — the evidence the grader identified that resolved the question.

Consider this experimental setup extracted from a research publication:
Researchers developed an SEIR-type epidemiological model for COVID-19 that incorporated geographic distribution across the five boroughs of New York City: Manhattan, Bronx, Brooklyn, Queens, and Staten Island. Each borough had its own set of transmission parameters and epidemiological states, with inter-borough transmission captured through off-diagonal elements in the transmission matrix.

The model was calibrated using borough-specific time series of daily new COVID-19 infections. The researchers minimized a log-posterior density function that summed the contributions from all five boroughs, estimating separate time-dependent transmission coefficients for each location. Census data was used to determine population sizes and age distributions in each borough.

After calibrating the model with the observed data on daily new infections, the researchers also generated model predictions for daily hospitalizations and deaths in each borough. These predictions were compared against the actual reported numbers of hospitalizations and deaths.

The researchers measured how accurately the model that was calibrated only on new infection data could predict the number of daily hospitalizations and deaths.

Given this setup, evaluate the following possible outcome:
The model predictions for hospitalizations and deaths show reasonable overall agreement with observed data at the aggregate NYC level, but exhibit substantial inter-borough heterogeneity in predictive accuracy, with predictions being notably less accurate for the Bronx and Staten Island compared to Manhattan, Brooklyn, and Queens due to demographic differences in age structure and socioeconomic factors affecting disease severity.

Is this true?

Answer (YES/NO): NO